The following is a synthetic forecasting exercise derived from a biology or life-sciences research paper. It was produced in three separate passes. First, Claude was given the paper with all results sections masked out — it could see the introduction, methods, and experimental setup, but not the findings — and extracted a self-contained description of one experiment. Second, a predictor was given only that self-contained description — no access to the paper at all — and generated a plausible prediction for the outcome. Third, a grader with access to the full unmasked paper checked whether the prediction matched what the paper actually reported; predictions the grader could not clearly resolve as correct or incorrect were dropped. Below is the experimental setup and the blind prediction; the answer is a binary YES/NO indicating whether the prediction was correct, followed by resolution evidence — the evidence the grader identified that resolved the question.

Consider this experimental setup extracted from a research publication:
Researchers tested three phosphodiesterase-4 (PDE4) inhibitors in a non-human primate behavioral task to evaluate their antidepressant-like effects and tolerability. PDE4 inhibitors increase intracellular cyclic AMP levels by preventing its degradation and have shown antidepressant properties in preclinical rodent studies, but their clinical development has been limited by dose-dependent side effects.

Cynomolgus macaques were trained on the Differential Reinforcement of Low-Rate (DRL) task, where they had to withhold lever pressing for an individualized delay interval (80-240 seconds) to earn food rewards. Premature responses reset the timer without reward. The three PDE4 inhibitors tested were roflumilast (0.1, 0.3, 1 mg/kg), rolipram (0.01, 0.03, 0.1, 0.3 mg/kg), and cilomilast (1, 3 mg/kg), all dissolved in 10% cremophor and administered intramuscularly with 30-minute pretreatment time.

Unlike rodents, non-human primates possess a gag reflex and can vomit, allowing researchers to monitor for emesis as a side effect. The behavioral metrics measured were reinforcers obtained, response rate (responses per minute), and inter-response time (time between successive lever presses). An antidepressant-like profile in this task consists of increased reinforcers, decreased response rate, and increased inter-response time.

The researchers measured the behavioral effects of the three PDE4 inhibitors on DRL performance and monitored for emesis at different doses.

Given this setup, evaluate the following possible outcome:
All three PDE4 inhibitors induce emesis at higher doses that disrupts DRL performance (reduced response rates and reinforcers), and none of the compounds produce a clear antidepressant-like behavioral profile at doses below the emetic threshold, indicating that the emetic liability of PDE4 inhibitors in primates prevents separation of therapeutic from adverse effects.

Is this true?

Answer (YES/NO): NO